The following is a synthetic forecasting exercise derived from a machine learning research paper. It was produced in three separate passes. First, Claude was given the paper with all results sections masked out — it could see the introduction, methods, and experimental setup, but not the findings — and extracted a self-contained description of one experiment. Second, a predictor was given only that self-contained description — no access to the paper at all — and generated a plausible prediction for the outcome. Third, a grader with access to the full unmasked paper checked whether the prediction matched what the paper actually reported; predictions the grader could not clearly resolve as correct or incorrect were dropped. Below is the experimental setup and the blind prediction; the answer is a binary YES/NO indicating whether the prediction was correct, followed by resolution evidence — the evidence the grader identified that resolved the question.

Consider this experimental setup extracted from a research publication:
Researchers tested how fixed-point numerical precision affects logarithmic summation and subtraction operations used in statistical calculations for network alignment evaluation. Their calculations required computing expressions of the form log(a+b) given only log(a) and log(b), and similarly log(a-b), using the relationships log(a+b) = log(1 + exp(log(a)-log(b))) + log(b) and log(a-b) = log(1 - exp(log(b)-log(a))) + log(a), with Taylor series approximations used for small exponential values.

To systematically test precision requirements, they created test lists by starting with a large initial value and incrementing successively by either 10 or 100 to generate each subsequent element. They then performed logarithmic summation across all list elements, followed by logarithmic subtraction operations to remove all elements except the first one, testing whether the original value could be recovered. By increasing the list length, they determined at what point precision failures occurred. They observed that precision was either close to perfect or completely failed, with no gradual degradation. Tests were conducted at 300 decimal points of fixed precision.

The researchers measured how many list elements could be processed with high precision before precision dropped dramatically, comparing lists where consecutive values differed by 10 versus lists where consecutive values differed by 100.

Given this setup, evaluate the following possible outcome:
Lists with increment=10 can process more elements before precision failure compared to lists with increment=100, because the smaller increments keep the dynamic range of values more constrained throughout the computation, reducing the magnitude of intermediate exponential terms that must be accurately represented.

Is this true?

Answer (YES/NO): YES